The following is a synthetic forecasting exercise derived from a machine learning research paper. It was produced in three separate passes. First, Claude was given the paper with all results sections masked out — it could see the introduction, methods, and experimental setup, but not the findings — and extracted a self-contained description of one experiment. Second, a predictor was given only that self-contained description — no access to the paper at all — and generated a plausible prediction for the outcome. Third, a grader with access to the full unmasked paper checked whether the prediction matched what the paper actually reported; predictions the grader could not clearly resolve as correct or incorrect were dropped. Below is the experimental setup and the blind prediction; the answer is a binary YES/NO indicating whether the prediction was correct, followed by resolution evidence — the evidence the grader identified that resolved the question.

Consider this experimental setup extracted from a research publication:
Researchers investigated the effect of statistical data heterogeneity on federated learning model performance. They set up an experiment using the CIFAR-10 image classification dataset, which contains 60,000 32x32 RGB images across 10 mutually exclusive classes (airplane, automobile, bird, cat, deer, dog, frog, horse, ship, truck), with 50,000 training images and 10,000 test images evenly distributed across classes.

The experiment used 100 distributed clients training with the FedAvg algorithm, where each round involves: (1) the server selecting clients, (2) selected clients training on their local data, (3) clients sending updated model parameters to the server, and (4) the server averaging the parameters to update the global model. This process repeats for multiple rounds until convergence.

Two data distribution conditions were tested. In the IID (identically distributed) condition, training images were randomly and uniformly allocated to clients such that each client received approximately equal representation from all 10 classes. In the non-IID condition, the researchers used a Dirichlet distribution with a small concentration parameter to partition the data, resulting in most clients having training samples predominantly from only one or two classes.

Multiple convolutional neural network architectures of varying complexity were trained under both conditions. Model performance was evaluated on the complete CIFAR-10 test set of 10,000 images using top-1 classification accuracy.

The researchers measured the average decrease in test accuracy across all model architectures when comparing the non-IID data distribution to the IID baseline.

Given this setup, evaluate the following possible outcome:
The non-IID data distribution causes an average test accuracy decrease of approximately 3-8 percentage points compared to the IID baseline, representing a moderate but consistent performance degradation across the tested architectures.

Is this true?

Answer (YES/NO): NO